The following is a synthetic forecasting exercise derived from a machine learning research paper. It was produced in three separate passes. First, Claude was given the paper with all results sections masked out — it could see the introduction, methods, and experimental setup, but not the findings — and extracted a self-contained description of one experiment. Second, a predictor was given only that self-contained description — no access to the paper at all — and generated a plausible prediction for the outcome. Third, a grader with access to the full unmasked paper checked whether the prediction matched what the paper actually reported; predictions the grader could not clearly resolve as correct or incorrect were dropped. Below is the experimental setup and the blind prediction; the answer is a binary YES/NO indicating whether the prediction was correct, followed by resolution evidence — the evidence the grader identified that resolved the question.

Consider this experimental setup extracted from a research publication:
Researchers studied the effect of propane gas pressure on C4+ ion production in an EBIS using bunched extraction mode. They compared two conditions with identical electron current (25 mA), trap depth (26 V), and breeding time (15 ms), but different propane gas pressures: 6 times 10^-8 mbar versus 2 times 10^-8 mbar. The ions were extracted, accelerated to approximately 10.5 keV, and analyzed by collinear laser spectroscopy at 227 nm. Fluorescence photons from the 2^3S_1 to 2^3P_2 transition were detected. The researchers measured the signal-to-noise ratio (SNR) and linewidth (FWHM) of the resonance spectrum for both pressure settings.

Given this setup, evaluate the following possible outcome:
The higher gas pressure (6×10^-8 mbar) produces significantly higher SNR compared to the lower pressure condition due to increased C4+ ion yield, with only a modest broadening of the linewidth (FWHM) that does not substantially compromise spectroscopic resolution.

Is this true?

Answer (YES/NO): NO